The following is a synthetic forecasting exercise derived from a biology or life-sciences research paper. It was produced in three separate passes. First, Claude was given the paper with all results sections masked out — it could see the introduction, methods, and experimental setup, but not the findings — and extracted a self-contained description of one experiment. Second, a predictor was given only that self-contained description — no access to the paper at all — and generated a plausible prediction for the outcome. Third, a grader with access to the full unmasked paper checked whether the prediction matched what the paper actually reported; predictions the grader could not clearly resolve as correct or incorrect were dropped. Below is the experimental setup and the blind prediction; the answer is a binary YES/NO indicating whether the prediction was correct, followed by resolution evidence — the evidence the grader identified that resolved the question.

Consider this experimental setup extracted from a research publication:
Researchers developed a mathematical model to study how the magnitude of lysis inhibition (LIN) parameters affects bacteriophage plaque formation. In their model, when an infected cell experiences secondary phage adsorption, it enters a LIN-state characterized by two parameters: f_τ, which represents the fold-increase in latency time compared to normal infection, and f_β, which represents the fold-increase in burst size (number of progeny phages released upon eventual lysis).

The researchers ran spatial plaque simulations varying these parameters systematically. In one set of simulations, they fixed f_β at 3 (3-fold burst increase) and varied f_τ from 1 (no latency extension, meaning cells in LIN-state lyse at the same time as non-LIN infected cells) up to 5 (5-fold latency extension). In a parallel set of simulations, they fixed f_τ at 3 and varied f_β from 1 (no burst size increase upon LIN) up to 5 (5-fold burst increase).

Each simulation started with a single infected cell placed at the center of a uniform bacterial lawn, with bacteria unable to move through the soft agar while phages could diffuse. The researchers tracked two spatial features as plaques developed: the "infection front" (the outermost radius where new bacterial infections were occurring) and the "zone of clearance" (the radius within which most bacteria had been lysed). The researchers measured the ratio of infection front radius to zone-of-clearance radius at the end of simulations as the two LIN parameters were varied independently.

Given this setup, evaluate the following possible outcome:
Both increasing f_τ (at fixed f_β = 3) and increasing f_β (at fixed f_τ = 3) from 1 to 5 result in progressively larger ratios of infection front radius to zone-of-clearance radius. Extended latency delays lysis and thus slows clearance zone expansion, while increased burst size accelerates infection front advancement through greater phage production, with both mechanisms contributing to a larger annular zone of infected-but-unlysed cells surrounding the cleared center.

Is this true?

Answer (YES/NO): NO